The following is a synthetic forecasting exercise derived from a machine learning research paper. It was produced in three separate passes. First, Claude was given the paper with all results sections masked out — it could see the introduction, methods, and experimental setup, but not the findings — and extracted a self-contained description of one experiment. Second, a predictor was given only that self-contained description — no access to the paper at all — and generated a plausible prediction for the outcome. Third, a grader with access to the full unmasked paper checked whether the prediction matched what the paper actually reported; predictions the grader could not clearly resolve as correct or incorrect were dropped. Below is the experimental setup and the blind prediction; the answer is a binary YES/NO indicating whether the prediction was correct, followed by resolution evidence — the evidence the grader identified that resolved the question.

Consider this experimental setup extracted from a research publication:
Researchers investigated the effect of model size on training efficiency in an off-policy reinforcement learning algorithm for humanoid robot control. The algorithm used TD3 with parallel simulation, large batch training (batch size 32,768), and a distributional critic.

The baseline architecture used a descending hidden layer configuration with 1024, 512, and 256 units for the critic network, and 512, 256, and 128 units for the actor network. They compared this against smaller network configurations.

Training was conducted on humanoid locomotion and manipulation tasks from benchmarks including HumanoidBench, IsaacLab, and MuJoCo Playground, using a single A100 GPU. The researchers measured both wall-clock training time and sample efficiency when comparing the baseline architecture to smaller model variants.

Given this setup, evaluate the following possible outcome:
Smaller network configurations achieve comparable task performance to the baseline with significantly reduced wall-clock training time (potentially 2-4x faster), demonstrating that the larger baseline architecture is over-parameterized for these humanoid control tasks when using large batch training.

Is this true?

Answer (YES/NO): NO